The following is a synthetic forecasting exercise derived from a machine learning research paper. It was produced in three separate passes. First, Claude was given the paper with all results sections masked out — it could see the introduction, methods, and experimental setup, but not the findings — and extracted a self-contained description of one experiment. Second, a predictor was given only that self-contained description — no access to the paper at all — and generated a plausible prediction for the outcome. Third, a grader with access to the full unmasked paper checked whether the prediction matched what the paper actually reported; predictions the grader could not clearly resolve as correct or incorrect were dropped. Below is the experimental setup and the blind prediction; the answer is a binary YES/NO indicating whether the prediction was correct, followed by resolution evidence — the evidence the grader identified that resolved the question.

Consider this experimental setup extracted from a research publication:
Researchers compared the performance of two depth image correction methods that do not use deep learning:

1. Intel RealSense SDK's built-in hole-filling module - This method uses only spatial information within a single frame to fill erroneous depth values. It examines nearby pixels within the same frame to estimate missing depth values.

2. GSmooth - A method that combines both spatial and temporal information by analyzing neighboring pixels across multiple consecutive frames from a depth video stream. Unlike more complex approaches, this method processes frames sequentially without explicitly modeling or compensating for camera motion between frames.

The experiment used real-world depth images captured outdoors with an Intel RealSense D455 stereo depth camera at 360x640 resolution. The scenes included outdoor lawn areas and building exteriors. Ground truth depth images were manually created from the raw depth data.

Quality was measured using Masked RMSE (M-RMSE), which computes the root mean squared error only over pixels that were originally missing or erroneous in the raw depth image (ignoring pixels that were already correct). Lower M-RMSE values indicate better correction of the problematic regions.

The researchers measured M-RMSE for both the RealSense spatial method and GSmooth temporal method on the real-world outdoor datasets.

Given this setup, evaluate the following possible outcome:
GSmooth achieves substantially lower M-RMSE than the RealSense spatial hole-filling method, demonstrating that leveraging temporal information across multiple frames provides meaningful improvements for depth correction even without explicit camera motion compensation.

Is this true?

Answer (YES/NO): NO